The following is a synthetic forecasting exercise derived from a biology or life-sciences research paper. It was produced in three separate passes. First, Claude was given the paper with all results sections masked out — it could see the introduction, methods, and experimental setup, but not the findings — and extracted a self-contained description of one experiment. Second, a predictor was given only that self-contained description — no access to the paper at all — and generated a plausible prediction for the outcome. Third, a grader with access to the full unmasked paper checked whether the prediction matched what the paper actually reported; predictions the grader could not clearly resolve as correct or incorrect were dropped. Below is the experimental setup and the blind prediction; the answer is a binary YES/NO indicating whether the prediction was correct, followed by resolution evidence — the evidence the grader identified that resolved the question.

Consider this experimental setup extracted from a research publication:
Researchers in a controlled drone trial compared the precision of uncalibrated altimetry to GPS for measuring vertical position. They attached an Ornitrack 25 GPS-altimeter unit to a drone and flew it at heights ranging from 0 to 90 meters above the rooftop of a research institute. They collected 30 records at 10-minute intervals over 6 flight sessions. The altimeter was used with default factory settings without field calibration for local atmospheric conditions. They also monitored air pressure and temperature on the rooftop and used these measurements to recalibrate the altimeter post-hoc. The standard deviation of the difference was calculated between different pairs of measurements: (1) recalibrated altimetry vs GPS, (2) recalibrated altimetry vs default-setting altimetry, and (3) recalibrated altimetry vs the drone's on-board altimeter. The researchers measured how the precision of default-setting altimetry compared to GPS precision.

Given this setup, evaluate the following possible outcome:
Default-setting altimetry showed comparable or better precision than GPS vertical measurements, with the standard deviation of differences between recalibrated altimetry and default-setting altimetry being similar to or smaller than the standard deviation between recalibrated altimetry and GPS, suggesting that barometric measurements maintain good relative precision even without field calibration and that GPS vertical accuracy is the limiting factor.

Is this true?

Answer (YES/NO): YES